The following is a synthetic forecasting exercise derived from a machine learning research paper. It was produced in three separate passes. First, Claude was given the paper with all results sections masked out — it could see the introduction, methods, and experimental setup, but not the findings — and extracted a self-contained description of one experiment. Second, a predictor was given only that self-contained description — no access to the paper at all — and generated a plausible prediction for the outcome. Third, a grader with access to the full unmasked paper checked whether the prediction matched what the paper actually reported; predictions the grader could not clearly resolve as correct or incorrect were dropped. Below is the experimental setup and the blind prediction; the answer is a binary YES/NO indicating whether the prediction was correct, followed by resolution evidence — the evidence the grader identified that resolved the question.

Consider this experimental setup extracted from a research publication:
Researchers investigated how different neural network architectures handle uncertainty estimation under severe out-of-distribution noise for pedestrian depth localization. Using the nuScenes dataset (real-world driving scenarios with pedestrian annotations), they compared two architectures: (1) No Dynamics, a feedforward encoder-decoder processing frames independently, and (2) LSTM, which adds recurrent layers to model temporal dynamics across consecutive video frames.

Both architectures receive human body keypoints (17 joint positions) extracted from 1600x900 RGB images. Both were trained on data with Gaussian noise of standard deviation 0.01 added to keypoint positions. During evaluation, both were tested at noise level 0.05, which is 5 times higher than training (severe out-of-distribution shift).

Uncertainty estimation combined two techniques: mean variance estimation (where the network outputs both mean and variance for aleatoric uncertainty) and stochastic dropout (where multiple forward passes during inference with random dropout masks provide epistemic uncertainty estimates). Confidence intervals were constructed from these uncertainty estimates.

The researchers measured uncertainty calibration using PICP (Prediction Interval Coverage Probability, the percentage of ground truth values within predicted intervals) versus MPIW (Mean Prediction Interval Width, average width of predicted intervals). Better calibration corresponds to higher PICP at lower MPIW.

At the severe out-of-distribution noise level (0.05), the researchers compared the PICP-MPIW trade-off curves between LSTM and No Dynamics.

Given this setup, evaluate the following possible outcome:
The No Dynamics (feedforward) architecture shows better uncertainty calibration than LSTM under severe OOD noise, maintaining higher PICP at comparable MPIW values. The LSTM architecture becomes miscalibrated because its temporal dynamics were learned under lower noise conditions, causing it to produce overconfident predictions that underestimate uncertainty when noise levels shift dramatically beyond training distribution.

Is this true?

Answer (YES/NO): NO